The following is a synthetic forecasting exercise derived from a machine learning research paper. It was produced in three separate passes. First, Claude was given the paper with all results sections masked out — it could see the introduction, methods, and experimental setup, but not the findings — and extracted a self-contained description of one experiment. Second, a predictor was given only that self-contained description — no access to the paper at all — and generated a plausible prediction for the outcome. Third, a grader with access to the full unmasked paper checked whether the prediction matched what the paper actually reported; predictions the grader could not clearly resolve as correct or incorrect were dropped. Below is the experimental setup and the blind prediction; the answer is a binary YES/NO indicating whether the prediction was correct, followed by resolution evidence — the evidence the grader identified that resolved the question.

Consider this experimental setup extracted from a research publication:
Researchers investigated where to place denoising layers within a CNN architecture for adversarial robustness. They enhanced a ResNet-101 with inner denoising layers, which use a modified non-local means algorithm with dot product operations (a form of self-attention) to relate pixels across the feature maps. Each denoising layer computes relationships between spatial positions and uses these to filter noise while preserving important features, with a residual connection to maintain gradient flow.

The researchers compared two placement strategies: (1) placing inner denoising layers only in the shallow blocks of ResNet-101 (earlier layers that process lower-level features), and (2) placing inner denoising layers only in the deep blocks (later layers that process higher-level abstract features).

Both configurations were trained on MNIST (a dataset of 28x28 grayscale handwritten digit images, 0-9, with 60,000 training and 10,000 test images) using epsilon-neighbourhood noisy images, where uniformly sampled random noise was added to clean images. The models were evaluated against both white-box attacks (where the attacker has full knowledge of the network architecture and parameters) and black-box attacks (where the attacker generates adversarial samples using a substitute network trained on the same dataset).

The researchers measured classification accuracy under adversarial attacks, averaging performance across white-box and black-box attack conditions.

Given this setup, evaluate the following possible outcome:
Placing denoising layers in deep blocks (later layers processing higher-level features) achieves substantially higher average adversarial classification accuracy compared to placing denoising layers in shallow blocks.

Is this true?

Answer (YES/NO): NO